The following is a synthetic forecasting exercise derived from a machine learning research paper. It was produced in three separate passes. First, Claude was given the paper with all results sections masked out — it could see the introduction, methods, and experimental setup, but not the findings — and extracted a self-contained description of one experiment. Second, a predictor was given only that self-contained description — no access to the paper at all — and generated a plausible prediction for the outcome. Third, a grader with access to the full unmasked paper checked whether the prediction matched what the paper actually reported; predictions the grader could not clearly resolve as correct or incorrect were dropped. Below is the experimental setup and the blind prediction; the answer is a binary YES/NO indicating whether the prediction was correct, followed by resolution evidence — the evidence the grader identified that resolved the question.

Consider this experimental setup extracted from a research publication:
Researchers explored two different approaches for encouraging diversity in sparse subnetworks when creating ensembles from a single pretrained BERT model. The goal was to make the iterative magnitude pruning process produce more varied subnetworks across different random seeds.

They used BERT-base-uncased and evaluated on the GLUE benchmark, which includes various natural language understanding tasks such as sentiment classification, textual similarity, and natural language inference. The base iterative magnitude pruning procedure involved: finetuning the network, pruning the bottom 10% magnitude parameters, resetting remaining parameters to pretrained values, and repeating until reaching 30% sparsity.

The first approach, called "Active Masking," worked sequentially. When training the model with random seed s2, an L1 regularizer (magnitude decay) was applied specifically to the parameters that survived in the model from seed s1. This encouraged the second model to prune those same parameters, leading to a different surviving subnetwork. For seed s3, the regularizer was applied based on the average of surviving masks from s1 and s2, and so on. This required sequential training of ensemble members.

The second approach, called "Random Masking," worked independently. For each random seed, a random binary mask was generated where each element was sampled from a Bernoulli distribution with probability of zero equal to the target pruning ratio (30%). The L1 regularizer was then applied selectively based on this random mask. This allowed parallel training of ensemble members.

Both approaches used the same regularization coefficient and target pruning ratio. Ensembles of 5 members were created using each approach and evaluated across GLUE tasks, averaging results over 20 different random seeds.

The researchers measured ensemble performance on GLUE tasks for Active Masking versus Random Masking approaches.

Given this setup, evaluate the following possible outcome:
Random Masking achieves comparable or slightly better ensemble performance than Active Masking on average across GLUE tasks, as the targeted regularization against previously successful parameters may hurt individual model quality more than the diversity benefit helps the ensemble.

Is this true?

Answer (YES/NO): YES